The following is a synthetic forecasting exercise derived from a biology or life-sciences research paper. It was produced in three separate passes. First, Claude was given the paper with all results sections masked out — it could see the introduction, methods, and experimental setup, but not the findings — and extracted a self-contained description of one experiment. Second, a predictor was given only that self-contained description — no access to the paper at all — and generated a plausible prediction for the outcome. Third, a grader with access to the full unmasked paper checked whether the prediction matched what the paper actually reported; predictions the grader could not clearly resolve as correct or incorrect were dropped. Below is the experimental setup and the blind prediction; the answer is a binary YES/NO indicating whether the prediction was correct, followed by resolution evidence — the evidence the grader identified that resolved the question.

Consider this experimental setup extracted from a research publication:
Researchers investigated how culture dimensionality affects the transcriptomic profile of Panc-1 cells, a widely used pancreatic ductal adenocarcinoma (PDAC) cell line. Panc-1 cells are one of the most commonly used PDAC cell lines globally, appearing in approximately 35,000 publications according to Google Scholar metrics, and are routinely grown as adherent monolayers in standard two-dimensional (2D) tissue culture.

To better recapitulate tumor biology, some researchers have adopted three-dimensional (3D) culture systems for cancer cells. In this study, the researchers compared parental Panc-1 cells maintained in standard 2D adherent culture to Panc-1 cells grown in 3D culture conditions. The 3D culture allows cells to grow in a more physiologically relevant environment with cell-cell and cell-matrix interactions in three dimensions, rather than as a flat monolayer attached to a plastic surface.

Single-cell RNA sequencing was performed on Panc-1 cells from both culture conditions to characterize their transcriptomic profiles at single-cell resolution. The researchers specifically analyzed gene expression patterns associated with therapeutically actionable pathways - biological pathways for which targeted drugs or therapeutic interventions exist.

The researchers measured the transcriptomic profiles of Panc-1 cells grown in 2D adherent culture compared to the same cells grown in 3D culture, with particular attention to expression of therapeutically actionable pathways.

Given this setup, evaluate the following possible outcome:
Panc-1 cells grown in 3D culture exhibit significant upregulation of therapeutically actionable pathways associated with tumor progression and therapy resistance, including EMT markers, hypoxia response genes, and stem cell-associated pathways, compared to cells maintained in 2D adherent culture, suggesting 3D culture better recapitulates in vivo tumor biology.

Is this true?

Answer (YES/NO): NO